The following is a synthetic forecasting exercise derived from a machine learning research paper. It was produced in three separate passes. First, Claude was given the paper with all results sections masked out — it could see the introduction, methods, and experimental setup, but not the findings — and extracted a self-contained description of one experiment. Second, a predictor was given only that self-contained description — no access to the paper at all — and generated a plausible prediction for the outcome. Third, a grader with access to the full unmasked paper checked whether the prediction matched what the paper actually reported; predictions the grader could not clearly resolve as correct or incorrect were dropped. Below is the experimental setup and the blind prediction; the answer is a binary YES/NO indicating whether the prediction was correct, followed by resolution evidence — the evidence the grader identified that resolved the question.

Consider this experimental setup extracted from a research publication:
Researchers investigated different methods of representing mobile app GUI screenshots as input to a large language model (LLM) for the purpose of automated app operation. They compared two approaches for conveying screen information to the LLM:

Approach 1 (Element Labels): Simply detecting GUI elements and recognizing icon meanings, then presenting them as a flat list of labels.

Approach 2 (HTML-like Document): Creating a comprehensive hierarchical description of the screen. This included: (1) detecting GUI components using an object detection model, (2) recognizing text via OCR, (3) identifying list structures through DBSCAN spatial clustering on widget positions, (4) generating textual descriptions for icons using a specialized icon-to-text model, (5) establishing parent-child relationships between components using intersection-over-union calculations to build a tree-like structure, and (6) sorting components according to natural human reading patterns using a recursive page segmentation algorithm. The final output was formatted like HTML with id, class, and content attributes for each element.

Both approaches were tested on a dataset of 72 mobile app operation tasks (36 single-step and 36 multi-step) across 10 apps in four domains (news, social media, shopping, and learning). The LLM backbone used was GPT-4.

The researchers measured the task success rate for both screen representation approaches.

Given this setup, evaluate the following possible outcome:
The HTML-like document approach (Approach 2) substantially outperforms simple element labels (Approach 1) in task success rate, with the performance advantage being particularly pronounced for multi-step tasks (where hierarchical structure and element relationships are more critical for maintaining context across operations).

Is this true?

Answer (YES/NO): NO